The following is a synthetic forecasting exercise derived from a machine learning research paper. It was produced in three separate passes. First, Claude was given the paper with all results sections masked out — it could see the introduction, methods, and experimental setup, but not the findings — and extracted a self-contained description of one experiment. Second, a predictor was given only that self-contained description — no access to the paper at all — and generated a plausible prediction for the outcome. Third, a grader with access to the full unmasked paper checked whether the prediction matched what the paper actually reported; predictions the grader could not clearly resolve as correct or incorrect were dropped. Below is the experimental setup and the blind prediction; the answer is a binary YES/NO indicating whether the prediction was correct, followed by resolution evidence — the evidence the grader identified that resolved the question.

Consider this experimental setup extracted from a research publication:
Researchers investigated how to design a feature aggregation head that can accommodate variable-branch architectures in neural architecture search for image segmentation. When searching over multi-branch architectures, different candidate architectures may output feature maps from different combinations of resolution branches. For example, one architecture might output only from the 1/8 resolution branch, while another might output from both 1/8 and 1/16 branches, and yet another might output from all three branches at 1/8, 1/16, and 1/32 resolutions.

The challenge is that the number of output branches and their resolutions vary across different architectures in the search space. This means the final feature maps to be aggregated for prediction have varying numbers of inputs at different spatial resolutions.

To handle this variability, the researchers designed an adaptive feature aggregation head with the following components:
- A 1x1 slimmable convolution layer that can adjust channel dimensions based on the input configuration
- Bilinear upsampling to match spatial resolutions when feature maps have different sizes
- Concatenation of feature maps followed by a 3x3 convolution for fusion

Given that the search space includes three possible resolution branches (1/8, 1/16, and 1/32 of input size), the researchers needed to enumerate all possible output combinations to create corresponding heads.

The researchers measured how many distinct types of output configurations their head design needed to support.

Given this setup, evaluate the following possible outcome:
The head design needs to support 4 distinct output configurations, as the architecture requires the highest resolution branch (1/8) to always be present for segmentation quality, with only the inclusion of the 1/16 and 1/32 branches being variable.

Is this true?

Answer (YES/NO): NO